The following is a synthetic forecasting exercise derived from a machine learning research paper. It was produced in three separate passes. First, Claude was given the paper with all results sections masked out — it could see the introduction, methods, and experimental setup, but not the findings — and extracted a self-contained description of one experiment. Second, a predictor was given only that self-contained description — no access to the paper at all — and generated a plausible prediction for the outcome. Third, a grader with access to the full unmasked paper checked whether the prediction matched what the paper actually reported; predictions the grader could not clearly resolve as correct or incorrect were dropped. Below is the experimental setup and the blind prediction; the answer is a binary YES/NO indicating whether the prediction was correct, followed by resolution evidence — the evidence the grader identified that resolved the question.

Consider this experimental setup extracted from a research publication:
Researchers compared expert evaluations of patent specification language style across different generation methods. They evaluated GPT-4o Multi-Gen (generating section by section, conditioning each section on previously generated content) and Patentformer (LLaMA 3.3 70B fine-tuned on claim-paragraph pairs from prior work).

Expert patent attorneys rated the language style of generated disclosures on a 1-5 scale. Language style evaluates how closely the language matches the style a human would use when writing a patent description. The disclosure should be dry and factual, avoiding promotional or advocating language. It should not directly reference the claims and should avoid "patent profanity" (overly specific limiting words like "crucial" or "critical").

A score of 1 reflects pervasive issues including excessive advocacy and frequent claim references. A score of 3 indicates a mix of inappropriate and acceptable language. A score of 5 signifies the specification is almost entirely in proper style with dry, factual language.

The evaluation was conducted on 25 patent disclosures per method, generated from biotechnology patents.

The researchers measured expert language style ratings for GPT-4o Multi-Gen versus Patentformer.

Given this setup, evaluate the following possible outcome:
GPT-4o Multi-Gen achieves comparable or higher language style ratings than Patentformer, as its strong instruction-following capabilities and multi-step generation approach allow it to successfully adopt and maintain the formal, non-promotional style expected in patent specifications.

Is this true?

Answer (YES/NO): NO